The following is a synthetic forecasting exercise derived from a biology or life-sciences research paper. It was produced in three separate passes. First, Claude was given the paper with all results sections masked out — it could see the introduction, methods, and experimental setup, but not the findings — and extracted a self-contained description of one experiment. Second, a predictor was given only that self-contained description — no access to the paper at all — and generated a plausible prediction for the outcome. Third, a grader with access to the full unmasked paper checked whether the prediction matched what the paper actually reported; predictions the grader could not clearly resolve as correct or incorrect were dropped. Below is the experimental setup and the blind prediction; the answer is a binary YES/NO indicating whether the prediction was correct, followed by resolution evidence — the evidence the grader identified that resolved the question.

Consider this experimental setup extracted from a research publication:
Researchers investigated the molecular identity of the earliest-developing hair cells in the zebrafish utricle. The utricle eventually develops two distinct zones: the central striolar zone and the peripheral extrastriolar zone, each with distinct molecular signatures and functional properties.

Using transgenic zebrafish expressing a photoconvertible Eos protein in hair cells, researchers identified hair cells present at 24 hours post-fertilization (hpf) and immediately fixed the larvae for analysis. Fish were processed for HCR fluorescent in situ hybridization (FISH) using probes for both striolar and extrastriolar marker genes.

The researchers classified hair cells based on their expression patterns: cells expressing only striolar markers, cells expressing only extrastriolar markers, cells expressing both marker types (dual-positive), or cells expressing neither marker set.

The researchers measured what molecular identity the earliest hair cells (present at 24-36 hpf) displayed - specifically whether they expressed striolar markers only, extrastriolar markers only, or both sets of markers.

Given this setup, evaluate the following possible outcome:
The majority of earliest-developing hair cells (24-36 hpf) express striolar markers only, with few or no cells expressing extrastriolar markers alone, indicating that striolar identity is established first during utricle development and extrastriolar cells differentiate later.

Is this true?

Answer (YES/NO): NO